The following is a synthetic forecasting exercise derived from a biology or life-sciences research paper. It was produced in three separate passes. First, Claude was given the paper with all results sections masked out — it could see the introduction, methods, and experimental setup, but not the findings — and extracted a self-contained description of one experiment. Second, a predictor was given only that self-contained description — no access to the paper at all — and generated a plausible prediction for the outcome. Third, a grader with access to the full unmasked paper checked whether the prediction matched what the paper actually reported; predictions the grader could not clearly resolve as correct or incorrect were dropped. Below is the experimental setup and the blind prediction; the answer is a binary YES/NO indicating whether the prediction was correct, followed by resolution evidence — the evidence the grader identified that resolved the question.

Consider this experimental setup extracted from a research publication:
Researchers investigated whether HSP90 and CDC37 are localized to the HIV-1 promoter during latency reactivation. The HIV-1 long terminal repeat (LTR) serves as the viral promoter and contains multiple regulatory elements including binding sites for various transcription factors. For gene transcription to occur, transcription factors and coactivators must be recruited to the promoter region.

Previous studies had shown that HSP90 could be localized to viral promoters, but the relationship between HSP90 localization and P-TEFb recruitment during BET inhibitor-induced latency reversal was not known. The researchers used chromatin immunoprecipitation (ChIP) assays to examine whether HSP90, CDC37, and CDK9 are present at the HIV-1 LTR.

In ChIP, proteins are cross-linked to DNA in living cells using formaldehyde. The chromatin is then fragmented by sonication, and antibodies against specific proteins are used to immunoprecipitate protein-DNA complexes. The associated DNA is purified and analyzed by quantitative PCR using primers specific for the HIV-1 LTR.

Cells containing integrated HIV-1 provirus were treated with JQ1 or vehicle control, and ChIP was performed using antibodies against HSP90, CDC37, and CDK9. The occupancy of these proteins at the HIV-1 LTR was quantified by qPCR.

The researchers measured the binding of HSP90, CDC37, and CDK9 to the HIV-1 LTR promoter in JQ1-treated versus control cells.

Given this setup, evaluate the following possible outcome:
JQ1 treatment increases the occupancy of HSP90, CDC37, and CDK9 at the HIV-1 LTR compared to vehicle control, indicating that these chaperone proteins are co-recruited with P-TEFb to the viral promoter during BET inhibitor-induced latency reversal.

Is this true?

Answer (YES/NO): YES